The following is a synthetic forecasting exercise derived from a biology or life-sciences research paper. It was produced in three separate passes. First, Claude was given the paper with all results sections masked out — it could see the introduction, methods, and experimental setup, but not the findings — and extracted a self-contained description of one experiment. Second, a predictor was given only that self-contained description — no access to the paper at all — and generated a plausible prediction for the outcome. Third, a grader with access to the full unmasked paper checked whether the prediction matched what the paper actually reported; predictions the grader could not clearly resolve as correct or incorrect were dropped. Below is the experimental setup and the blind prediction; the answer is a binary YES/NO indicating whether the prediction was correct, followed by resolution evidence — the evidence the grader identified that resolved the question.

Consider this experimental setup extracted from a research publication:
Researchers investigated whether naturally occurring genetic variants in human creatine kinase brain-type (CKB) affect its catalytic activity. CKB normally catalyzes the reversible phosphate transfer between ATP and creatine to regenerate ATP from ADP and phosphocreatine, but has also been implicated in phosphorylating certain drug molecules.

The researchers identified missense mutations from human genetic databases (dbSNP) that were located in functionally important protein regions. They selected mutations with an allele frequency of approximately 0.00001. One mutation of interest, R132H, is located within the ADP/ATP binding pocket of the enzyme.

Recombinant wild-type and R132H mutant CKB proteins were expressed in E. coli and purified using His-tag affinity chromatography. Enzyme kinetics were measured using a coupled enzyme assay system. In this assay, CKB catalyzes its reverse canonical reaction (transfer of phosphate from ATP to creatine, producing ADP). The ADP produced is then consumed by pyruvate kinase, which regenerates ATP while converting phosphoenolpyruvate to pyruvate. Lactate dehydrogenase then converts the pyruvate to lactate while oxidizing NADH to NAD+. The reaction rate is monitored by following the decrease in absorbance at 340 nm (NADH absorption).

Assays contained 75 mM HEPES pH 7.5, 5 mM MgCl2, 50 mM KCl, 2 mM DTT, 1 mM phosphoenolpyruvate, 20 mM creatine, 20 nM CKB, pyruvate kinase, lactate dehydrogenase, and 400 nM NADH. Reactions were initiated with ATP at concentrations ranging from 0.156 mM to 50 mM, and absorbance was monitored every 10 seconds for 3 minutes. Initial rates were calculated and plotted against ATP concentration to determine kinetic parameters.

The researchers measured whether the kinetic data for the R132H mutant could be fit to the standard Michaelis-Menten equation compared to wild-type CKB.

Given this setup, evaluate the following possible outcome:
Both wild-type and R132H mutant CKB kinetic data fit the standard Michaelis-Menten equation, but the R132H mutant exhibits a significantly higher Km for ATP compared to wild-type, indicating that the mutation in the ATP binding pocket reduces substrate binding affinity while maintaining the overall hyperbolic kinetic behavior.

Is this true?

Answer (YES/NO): NO